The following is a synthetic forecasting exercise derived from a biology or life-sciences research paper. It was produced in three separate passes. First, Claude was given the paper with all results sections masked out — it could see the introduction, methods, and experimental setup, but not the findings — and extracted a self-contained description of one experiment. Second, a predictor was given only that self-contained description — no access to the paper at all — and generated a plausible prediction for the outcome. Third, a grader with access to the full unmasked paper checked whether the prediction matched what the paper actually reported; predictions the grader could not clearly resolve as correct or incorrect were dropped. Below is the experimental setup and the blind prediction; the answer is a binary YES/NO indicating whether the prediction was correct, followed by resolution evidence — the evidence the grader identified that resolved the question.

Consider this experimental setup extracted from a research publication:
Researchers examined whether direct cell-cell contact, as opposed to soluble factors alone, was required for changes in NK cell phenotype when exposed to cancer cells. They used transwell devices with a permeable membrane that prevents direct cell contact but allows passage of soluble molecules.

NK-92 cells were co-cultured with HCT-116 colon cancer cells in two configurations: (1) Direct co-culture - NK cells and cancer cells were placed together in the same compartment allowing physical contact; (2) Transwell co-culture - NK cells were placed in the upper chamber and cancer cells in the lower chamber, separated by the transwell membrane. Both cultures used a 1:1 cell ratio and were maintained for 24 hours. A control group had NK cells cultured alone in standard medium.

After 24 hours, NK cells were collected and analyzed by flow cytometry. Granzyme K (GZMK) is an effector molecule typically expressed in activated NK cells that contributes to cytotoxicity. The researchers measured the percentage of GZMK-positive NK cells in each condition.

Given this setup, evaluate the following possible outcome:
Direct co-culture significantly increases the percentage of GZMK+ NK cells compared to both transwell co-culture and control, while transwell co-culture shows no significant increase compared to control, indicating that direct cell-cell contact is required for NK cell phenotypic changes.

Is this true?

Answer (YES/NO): NO